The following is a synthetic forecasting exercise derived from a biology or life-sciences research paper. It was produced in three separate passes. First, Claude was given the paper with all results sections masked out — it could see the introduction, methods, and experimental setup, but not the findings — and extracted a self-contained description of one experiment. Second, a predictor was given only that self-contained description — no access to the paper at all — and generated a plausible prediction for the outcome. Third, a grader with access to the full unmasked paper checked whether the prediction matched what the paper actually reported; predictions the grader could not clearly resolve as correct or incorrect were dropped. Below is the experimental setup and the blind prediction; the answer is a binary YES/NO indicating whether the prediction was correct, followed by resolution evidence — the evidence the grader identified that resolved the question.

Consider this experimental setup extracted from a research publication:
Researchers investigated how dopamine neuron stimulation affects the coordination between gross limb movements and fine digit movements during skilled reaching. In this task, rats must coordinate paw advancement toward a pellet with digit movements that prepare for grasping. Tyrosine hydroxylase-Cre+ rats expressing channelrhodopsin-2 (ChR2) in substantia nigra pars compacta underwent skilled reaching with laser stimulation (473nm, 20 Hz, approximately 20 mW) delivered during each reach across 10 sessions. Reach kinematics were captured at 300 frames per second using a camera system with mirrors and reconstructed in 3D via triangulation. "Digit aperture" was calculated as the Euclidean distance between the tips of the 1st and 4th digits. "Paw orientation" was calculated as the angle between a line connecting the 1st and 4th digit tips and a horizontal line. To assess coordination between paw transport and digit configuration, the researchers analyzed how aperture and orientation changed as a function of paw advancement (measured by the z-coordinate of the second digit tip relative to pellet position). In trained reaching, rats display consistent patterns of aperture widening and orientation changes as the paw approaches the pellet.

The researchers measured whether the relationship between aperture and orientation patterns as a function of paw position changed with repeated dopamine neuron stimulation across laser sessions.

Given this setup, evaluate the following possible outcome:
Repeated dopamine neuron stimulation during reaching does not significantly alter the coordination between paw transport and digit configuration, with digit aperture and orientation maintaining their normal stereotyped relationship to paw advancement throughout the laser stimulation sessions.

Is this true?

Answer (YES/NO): NO